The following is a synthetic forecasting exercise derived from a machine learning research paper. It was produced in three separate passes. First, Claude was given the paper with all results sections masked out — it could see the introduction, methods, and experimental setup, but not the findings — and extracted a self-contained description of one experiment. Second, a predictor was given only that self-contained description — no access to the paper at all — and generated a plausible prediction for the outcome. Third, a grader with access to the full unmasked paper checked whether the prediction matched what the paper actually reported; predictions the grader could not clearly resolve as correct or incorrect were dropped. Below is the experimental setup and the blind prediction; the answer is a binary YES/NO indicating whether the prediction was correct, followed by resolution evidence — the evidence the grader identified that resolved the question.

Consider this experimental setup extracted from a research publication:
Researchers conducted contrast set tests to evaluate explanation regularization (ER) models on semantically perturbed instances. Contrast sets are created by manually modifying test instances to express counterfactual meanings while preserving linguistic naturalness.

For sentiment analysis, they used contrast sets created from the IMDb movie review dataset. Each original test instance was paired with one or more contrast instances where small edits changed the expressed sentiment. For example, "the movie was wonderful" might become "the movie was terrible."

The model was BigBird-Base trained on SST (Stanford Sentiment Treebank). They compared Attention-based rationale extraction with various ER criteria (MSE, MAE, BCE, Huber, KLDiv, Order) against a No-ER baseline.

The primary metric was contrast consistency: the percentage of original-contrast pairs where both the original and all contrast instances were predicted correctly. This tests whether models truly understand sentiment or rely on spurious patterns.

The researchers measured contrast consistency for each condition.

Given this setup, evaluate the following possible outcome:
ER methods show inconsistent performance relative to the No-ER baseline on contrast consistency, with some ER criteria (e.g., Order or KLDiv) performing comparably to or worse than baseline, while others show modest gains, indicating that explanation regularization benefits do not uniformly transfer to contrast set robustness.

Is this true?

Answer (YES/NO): NO